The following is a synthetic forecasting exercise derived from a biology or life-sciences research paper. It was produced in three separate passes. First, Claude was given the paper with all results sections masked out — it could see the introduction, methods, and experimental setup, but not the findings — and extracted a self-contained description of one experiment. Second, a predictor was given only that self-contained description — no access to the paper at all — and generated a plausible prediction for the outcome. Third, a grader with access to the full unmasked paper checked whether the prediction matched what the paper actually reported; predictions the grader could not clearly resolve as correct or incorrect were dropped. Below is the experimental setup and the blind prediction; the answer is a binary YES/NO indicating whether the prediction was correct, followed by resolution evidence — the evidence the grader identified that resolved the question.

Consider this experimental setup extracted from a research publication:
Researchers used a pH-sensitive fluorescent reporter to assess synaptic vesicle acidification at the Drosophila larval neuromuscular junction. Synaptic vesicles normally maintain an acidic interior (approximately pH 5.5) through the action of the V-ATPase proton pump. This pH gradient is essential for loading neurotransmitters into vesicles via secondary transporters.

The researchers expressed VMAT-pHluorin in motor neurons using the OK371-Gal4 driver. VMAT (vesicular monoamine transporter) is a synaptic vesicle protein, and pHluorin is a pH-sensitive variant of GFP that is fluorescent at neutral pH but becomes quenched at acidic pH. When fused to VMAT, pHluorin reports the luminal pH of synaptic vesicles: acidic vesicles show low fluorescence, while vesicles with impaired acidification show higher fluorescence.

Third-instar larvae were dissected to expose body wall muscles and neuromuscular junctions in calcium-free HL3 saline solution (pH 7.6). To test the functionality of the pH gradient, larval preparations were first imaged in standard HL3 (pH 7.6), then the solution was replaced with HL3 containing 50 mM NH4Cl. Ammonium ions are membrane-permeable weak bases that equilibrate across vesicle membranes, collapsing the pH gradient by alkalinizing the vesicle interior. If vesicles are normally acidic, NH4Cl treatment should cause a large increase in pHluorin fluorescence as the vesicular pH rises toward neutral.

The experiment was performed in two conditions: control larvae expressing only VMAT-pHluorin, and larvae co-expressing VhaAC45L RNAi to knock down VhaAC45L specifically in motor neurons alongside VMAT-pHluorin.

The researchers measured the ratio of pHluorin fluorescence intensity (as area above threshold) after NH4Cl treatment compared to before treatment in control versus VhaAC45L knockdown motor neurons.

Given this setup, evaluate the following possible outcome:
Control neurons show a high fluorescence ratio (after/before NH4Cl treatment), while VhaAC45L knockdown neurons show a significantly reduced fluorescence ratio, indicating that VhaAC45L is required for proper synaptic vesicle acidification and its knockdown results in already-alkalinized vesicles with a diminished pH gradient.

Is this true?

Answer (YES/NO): YES